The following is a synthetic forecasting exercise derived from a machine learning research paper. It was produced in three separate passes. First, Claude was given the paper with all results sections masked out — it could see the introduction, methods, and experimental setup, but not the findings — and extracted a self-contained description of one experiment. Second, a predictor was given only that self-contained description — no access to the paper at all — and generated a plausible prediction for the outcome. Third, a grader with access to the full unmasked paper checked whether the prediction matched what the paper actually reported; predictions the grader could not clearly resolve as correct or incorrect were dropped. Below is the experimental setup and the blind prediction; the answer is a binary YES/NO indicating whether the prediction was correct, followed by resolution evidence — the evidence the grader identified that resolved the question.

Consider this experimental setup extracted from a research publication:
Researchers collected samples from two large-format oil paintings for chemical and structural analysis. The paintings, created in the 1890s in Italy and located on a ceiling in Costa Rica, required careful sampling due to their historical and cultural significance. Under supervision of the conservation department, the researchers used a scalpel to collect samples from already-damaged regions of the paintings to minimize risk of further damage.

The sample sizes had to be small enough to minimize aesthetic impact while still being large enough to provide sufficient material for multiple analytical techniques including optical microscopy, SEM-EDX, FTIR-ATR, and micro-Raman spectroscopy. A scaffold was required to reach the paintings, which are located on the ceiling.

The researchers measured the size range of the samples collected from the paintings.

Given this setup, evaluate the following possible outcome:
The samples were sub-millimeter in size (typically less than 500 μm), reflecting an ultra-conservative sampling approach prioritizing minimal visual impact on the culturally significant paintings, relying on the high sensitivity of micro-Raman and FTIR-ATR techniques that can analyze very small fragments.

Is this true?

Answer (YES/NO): NO